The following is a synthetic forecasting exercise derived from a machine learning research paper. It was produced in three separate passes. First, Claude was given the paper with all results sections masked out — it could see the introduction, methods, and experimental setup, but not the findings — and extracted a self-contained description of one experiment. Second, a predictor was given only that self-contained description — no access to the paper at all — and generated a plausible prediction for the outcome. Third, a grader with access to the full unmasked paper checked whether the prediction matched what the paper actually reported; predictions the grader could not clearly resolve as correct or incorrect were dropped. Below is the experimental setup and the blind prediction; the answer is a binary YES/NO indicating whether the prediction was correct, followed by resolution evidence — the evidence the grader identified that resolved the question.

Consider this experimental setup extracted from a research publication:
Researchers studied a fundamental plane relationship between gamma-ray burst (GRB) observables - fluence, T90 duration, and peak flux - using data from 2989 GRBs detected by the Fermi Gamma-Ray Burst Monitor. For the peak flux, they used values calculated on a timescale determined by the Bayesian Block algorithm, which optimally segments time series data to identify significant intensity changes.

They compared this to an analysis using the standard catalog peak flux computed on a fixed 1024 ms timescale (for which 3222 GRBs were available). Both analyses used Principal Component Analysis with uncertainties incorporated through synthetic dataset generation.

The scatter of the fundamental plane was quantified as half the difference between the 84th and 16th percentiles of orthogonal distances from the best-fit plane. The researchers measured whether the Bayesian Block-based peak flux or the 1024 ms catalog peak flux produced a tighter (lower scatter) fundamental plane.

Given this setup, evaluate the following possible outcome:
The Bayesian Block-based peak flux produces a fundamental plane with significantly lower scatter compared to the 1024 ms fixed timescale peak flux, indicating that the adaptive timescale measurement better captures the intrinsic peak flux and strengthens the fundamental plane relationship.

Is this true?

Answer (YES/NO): NO